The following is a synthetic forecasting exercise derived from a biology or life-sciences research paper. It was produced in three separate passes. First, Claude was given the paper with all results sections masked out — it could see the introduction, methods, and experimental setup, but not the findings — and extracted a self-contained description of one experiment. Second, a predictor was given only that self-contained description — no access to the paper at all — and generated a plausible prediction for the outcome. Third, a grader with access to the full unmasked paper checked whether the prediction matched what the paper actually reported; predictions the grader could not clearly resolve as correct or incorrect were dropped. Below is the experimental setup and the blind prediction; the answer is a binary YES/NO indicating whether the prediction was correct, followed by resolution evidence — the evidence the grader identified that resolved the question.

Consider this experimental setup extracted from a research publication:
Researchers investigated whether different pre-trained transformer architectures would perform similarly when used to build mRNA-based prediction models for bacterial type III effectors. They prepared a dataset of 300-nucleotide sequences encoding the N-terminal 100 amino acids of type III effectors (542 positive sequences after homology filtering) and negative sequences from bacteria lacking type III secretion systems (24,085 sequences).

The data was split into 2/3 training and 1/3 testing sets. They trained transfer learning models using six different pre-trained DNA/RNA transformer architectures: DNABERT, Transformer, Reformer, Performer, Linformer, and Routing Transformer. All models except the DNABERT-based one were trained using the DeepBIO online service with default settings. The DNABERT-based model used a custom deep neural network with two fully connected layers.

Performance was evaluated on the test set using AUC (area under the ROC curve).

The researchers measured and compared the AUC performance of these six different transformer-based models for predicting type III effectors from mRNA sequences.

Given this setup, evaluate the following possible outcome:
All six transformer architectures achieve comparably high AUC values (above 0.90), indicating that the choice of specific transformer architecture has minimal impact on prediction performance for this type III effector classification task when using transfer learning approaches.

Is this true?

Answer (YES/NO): NO